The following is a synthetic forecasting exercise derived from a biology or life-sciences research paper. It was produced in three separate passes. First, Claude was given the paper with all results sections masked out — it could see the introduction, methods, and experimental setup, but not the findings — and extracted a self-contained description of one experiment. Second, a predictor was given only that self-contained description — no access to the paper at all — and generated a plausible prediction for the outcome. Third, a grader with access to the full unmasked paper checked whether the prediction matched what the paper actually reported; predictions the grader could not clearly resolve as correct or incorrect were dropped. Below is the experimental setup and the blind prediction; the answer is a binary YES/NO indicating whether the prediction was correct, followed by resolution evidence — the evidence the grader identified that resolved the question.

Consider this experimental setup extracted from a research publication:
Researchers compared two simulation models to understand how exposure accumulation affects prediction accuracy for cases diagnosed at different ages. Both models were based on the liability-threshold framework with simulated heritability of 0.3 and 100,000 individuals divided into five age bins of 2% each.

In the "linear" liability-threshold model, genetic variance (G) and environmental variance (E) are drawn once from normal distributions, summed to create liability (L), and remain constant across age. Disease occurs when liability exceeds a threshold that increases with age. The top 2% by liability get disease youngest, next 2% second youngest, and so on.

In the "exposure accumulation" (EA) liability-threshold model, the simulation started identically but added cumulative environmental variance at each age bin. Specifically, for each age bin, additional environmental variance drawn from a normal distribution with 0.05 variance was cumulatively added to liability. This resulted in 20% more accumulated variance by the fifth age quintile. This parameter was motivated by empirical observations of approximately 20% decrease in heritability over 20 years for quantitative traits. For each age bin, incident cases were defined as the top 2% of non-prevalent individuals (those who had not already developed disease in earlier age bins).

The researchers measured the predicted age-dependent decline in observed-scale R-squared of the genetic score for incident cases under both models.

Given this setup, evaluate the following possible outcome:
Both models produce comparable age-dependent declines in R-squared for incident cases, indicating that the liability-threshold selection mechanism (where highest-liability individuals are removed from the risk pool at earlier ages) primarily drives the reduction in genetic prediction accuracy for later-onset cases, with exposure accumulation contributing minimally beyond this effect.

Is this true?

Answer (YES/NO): NO